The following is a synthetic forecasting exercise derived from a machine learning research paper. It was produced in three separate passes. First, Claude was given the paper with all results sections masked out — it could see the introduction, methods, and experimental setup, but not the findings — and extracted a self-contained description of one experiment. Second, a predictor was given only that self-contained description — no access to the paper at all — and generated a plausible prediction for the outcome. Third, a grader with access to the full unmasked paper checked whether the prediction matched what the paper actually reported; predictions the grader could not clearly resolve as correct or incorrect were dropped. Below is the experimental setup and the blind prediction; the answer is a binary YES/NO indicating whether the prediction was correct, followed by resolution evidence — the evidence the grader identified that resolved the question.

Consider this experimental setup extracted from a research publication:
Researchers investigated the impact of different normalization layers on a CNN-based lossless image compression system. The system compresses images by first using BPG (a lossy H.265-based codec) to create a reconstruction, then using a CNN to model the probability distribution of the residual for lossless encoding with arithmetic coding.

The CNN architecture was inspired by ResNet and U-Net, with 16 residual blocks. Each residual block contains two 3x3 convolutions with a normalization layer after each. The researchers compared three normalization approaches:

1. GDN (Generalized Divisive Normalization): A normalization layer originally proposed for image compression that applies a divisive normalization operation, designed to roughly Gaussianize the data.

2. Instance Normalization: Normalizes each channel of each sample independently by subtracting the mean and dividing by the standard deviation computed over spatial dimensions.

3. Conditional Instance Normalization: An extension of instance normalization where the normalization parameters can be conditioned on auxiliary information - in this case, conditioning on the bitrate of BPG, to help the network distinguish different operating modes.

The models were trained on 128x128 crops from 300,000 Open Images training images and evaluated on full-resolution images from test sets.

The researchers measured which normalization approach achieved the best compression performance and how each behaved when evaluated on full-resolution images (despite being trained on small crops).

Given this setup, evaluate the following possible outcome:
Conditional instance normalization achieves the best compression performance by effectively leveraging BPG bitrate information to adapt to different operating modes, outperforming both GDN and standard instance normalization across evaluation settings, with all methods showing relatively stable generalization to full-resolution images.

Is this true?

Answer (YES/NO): NO